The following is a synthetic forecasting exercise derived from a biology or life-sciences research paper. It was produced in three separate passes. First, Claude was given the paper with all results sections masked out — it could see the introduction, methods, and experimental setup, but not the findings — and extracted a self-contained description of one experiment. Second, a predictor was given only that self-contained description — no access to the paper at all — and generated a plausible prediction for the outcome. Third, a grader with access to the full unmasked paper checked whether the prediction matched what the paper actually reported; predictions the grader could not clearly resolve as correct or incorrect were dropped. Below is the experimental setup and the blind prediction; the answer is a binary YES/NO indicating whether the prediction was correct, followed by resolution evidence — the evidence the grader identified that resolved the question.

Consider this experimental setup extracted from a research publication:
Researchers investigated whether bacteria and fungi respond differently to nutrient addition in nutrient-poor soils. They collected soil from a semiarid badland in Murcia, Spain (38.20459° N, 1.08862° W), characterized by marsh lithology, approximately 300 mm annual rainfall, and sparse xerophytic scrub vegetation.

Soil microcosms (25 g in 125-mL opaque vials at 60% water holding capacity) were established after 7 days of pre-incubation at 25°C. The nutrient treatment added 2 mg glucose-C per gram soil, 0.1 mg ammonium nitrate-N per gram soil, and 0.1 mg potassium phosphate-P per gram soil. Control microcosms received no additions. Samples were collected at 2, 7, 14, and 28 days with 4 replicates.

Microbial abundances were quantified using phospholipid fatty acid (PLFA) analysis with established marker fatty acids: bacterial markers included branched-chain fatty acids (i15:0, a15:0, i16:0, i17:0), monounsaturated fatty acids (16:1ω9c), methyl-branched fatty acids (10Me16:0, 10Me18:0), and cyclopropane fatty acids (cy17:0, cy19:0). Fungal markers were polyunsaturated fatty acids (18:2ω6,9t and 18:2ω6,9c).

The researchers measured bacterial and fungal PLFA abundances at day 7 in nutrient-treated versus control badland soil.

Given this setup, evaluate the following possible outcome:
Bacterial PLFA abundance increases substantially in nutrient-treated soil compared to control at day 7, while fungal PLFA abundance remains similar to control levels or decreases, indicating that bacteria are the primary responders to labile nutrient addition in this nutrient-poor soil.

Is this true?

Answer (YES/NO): NO